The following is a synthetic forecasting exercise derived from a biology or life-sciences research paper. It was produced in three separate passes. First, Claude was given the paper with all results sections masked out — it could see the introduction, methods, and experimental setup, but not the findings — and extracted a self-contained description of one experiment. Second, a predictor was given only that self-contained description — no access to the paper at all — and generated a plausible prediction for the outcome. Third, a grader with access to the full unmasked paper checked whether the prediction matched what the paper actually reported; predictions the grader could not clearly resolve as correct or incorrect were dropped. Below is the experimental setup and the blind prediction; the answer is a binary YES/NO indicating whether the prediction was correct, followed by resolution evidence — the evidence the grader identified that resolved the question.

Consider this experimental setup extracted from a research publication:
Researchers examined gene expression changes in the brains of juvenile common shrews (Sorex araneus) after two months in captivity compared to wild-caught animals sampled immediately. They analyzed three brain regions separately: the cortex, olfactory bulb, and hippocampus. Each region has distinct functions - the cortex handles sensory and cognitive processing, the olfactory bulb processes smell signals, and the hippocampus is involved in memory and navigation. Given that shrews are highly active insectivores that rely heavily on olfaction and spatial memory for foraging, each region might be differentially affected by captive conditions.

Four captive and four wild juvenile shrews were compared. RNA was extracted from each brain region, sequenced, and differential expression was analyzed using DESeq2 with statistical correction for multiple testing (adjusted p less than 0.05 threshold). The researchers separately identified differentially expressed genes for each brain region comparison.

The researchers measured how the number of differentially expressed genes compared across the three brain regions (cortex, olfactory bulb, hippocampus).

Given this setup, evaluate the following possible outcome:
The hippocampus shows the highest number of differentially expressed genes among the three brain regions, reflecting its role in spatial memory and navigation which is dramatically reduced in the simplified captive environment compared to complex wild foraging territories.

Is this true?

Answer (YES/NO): NO